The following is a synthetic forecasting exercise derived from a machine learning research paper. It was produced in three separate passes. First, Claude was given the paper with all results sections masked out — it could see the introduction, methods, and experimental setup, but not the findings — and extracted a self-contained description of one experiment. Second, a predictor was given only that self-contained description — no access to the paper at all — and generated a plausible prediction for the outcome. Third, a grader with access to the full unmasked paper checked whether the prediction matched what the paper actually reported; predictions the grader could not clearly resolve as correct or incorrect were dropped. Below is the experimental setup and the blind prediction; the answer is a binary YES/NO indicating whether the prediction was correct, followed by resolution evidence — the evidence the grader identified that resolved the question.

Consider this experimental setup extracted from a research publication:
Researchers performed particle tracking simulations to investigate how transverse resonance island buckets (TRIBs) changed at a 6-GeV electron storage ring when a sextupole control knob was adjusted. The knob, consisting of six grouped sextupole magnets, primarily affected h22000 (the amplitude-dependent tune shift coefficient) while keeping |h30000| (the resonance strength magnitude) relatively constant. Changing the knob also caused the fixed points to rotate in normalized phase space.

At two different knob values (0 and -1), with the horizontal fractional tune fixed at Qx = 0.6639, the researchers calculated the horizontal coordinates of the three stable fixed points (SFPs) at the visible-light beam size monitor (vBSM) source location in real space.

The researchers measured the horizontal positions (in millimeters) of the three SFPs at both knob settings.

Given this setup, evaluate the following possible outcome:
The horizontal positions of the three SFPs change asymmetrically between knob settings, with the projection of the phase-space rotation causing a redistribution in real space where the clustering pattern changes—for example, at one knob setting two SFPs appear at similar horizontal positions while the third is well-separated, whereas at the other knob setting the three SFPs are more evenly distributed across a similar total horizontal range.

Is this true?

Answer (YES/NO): YES